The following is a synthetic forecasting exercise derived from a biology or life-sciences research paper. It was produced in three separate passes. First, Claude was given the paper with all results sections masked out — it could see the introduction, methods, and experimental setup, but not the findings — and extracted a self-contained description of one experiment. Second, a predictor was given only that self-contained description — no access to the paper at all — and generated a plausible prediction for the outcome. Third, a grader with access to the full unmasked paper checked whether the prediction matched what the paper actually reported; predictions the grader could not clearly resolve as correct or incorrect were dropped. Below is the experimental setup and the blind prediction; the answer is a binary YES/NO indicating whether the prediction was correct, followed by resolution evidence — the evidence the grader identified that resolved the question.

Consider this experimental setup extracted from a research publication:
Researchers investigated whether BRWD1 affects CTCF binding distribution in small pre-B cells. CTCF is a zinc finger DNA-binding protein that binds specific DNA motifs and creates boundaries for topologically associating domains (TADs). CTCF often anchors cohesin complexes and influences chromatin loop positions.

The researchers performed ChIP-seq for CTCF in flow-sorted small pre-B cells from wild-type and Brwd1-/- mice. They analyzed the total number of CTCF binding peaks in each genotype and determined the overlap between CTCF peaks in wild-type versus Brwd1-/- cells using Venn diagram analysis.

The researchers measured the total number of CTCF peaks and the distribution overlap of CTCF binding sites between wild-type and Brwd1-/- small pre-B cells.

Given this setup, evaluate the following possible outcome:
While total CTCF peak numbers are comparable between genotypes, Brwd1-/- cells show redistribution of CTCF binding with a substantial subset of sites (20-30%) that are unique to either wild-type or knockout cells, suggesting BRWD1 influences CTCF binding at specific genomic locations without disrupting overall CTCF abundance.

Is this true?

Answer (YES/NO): NO